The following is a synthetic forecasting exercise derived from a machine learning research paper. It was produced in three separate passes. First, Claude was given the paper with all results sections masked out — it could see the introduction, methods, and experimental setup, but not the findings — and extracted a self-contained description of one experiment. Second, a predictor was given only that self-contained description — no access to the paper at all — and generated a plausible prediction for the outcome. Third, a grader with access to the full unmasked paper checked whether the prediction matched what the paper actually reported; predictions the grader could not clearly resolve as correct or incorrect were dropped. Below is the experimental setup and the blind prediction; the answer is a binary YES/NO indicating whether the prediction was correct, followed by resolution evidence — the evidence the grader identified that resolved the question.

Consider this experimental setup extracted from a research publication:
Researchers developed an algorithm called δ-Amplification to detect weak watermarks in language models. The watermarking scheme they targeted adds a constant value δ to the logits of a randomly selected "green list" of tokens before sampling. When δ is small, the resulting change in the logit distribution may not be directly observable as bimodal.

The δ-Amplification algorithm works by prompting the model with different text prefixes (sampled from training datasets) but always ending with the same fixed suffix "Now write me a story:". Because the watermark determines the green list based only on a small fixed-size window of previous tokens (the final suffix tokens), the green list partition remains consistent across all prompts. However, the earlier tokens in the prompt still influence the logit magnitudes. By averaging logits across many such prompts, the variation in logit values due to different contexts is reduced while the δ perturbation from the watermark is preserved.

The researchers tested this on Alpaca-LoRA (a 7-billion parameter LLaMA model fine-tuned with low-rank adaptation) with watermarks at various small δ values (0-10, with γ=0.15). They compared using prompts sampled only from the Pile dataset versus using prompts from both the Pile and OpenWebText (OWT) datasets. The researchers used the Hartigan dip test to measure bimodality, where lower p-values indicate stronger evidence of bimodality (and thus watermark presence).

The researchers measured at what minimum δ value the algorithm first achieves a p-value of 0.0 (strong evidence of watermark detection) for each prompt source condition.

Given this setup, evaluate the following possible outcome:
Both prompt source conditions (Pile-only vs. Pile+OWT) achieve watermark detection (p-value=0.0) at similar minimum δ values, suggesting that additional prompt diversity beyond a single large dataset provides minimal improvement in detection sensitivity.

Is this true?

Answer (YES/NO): NO